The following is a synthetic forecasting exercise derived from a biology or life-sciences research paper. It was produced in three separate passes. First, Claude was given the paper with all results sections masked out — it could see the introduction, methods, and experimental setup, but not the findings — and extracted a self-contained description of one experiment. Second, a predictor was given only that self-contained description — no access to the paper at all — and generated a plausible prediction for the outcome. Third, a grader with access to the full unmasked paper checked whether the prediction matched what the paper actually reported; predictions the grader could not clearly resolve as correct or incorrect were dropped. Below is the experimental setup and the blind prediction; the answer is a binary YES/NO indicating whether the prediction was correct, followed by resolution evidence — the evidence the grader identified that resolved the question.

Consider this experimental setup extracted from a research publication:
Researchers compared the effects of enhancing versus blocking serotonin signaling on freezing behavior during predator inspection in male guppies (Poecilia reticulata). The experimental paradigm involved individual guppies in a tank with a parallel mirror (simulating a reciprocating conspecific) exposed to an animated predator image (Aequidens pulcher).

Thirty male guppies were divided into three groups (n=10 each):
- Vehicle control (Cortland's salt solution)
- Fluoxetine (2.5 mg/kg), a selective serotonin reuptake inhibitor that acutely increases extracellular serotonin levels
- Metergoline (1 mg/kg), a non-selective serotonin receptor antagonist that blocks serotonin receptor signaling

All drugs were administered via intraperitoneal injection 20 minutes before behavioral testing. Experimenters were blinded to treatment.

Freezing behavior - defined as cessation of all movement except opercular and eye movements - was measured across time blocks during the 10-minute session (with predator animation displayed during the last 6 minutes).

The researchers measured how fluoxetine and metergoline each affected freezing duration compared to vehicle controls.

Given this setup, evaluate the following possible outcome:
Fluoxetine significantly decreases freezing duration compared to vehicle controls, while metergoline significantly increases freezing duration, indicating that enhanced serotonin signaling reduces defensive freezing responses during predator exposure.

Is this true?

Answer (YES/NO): NO